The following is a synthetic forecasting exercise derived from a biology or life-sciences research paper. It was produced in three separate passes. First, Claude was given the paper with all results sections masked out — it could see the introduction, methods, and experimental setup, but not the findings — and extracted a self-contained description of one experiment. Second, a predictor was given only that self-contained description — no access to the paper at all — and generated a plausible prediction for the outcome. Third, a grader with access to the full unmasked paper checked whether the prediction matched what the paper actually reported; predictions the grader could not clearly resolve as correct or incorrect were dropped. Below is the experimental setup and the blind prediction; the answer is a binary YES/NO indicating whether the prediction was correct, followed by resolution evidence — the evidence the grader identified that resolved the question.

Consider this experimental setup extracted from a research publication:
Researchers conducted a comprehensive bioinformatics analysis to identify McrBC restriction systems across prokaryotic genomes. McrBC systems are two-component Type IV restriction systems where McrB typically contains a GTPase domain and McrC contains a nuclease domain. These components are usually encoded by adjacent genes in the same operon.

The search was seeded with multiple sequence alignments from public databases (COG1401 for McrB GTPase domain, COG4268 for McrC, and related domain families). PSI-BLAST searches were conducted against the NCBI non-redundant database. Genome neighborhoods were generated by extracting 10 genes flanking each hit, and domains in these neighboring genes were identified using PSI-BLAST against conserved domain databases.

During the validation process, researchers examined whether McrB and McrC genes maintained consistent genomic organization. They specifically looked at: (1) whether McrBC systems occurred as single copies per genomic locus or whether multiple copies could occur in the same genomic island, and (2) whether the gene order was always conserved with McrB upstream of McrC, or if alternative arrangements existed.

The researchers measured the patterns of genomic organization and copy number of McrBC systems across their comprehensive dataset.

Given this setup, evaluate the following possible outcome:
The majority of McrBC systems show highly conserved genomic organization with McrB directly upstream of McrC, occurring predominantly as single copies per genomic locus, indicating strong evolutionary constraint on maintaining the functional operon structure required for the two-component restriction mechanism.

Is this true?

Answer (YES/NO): NO